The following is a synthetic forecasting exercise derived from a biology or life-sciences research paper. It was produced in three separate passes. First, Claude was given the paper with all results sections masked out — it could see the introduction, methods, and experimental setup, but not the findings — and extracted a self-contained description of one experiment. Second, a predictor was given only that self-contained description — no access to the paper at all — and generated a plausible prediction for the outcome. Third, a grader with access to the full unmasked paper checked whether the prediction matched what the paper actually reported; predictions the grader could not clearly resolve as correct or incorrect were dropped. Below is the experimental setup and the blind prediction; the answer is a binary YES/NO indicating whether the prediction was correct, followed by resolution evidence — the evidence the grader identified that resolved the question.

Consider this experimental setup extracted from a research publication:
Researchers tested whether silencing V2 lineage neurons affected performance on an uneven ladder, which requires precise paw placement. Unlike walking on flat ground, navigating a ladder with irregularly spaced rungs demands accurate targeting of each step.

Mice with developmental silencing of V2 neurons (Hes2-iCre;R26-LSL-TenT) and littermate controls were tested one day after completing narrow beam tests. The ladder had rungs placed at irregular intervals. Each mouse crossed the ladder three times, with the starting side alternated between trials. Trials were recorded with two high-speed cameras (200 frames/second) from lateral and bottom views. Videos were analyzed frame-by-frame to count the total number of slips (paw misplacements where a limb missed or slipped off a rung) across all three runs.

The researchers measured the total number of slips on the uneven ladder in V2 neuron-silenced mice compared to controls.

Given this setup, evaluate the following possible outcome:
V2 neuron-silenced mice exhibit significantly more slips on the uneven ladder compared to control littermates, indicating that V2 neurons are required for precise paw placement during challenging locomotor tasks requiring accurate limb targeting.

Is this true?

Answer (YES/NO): YES